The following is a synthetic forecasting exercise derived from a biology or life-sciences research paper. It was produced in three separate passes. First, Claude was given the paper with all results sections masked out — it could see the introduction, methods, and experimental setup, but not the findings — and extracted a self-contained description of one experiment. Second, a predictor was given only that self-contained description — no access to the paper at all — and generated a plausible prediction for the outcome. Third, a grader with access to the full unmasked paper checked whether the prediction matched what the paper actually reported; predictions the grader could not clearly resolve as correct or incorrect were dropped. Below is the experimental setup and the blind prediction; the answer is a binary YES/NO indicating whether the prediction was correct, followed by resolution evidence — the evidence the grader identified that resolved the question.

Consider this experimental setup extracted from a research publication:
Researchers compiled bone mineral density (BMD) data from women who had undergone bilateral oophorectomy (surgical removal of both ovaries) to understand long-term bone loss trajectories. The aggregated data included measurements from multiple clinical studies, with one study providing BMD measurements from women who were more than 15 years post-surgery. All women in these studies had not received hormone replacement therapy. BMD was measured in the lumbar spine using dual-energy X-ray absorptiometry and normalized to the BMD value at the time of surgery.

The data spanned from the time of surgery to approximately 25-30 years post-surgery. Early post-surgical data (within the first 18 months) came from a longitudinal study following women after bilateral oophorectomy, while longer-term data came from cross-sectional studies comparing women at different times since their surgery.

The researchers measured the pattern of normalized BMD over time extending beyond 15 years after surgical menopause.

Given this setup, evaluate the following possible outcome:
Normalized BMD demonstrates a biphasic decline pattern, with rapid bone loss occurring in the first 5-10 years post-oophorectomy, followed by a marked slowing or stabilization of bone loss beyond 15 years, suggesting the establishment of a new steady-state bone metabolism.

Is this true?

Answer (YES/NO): NO